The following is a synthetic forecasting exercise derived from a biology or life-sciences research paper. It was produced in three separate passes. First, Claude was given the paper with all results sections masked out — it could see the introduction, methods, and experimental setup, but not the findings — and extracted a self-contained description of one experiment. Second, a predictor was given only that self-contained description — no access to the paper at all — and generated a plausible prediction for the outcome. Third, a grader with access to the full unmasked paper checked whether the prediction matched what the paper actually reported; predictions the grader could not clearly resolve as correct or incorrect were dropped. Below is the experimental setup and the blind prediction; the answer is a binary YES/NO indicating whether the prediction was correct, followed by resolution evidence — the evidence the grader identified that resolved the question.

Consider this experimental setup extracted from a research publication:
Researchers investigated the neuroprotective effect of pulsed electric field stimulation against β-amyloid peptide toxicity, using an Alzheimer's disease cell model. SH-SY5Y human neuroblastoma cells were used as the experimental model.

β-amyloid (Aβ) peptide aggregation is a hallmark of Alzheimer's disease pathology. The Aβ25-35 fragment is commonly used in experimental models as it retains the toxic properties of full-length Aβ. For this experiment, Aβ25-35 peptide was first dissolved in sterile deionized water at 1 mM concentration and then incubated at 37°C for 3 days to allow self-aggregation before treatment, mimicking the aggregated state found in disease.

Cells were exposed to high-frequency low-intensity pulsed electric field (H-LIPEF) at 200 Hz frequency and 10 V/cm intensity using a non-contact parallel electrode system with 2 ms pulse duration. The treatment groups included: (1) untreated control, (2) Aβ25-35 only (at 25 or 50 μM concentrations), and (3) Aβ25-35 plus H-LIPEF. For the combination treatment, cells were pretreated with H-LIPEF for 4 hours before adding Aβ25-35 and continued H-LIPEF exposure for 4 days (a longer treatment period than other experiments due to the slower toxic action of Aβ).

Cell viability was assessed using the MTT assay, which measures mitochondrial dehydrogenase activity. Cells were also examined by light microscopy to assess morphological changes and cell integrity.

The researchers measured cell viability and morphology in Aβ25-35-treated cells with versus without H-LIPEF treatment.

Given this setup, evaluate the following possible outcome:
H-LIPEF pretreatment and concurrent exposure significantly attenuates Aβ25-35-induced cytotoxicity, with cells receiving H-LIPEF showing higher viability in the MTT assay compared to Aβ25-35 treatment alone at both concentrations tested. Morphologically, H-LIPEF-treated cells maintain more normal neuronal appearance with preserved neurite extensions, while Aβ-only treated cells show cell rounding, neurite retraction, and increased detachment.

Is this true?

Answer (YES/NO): NO